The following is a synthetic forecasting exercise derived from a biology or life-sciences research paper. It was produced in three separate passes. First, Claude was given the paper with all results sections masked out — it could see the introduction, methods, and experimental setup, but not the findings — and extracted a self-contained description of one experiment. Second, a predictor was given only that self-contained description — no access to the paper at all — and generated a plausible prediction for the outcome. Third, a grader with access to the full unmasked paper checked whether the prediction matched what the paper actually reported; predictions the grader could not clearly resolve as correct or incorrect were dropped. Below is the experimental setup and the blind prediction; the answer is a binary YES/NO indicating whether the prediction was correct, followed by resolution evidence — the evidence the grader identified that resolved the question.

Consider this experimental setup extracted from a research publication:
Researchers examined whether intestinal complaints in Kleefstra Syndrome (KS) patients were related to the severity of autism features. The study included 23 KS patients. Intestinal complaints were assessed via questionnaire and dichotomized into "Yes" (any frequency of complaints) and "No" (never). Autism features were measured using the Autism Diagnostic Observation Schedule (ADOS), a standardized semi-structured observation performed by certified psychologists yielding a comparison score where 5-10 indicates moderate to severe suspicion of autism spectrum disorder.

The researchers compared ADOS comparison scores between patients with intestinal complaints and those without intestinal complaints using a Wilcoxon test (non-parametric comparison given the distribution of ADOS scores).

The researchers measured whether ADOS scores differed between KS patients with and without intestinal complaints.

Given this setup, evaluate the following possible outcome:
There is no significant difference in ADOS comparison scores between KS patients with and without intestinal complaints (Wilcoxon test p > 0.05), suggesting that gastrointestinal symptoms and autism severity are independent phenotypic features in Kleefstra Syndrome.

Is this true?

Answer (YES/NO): YES